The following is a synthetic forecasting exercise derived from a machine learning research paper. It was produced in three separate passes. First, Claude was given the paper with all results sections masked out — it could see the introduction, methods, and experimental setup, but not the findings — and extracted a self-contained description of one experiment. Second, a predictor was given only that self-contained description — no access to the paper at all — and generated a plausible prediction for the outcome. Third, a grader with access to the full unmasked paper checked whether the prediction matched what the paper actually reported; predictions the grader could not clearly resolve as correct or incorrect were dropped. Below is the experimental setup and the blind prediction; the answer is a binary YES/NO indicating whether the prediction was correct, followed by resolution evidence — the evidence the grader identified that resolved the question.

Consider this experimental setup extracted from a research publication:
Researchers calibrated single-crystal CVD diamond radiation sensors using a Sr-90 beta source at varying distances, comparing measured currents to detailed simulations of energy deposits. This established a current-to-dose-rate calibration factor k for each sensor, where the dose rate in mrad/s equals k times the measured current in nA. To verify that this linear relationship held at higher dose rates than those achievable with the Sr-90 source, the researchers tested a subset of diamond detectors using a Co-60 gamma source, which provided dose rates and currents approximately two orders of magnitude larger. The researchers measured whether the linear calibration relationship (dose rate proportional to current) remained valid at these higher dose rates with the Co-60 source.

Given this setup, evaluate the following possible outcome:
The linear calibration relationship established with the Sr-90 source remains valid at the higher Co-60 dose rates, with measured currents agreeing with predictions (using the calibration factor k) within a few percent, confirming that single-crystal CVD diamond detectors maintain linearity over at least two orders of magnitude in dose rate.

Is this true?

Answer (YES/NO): YES